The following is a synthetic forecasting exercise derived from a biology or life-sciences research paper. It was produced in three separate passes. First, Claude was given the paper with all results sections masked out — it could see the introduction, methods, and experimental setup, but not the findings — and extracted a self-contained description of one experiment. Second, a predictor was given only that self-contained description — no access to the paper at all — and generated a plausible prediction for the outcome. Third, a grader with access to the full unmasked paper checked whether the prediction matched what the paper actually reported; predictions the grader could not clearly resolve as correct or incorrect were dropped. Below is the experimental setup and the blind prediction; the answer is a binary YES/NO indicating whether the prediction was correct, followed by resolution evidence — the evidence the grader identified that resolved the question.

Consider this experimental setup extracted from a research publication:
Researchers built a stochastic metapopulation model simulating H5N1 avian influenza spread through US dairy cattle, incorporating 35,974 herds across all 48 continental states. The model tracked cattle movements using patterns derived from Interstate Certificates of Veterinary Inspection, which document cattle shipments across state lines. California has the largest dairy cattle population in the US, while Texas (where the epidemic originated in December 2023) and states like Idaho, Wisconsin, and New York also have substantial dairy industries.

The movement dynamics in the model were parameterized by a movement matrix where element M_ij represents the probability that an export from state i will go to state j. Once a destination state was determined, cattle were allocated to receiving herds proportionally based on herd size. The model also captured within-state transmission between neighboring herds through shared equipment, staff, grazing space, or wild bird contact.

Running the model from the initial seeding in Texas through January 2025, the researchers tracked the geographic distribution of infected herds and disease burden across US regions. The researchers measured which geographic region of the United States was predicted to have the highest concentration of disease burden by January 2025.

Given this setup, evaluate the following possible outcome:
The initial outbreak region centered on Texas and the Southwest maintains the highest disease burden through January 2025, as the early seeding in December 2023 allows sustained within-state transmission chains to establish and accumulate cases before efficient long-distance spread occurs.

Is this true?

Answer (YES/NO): NO